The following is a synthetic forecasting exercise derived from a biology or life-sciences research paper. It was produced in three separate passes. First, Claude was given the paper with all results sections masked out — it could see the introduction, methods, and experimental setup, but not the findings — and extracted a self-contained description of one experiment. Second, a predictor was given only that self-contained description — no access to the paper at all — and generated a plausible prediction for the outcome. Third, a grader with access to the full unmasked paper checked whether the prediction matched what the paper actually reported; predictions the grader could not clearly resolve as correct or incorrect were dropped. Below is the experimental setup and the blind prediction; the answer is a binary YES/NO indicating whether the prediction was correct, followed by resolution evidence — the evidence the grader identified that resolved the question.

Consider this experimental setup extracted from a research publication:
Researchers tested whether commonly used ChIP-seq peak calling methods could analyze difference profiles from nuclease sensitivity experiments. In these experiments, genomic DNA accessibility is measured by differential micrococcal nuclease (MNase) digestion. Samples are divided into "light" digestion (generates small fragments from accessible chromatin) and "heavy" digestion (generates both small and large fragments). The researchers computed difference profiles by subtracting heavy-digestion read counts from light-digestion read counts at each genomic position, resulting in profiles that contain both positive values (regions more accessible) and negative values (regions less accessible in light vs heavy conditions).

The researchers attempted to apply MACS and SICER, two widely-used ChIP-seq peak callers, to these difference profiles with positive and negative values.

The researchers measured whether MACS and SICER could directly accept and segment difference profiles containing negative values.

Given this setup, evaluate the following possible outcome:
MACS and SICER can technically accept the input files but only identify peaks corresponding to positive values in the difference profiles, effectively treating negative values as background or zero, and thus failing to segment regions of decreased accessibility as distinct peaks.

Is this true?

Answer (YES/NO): NO